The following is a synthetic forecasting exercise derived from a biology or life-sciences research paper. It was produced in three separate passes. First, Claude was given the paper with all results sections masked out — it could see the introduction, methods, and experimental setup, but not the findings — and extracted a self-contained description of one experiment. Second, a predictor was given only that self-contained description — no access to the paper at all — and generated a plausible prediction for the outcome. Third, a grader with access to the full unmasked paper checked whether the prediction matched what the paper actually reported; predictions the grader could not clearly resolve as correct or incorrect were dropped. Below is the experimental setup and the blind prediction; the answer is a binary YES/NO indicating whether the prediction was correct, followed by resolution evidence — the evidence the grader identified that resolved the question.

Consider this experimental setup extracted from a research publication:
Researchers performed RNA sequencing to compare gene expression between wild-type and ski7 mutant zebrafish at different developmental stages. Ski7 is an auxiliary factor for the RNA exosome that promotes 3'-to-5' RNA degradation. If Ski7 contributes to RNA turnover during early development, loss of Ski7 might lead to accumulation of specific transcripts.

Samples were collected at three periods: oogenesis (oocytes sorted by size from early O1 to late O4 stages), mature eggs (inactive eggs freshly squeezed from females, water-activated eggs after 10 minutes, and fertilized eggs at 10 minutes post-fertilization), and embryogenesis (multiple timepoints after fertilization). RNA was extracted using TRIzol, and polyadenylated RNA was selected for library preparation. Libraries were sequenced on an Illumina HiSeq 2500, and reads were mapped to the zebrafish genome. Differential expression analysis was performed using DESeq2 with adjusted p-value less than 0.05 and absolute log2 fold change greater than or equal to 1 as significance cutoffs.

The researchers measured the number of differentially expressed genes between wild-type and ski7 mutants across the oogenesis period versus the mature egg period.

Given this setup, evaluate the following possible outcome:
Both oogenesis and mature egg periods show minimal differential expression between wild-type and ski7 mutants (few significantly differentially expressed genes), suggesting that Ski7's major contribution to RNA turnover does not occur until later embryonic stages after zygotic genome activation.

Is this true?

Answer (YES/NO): NO